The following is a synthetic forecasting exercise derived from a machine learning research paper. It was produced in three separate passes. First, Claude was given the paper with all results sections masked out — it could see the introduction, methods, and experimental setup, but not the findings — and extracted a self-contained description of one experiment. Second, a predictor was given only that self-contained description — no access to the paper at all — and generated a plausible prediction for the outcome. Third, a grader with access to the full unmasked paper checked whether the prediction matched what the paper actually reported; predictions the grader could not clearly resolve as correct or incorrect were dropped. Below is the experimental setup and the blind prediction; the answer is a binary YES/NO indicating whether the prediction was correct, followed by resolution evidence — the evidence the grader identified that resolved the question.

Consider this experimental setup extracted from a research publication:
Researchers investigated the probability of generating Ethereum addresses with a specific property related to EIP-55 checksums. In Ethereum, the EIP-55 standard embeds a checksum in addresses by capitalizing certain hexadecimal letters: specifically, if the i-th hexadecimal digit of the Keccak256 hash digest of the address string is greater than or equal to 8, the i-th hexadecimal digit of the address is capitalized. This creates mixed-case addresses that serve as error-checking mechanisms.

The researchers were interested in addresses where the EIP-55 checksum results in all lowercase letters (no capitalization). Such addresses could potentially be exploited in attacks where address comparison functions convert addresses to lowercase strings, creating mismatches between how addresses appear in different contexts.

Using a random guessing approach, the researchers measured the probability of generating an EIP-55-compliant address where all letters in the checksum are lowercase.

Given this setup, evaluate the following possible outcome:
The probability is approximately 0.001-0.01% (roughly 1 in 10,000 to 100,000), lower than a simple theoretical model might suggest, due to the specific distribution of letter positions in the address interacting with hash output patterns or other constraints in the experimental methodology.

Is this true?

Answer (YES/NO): NO